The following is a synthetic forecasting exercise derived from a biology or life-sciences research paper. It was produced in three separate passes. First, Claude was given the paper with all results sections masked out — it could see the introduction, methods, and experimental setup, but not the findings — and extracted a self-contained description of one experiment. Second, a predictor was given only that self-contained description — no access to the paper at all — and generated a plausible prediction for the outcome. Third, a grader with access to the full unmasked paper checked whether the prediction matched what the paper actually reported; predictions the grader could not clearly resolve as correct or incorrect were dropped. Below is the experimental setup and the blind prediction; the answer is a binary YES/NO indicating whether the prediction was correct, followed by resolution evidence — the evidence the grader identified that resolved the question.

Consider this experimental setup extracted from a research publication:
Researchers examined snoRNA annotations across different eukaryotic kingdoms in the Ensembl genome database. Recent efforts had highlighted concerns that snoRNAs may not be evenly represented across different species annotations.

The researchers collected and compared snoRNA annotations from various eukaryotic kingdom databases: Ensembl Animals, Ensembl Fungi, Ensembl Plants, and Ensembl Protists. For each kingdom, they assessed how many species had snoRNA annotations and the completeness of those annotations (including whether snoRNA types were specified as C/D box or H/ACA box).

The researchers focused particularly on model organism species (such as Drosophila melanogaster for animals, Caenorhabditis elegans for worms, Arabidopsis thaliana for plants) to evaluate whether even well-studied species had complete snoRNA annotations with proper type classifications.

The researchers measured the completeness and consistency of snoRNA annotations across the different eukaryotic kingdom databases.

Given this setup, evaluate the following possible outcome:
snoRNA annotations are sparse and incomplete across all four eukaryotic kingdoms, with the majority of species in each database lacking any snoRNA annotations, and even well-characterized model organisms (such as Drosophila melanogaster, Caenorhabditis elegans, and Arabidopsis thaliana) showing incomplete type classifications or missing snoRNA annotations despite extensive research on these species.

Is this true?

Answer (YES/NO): NO